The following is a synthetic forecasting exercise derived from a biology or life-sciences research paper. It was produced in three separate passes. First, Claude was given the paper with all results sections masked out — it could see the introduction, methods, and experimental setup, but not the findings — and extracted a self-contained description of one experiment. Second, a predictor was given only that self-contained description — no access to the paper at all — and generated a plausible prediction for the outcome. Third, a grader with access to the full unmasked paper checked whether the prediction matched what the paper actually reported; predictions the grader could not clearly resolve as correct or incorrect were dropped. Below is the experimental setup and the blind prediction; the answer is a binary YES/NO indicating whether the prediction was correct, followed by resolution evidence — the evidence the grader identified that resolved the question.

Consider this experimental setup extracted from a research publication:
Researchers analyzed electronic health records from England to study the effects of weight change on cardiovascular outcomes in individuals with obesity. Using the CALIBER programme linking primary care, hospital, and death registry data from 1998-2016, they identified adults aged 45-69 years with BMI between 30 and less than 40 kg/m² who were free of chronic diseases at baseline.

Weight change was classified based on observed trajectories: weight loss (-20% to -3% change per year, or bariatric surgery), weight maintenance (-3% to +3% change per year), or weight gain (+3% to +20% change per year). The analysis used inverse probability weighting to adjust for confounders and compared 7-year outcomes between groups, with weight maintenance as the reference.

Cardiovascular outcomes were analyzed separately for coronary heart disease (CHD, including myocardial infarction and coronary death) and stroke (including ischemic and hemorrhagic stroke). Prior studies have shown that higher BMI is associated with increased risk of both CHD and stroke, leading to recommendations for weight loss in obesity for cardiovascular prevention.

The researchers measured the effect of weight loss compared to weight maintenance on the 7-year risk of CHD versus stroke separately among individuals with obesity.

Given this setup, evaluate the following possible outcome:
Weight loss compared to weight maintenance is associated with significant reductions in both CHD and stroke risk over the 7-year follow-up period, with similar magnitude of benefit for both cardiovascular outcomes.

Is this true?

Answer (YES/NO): NO